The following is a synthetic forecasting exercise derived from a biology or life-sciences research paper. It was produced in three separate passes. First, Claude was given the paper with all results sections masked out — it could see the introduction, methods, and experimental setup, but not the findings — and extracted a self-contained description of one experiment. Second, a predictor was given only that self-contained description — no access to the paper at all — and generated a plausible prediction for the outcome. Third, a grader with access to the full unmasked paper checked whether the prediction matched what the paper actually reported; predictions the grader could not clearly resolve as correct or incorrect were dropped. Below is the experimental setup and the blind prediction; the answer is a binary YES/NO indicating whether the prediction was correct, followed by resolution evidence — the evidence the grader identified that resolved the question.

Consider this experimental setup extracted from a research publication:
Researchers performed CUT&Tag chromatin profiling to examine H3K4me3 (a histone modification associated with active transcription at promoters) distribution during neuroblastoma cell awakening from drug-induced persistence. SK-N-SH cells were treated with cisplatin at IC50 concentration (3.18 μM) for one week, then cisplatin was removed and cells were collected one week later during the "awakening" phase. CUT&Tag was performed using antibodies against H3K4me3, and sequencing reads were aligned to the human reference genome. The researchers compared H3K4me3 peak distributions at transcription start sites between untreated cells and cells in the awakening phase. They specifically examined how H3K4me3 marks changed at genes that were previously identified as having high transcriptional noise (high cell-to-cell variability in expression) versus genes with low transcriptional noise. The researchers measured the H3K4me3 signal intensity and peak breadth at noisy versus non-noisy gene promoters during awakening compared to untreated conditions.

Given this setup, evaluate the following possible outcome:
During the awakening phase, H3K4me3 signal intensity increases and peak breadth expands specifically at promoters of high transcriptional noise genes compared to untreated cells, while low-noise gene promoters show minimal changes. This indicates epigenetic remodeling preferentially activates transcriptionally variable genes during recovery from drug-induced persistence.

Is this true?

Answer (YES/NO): NO